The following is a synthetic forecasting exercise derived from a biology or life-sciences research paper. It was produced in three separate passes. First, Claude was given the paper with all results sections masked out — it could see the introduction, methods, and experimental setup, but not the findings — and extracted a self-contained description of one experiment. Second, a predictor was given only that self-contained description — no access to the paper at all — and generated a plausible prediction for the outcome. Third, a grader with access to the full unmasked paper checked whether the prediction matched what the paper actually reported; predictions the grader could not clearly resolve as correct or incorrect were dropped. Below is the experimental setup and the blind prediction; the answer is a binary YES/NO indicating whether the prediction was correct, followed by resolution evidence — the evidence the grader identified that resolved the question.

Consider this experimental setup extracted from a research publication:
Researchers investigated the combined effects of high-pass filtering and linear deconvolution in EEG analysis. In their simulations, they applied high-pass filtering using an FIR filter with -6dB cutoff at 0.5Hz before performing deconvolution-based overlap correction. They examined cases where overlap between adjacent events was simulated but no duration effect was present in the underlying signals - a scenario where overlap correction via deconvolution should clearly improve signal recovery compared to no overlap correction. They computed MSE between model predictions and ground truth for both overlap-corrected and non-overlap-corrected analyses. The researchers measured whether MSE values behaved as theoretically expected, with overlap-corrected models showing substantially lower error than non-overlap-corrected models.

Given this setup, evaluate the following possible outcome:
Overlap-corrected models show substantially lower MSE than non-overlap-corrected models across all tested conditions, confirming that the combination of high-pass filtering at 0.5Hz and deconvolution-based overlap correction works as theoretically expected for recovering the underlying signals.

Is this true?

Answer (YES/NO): NO